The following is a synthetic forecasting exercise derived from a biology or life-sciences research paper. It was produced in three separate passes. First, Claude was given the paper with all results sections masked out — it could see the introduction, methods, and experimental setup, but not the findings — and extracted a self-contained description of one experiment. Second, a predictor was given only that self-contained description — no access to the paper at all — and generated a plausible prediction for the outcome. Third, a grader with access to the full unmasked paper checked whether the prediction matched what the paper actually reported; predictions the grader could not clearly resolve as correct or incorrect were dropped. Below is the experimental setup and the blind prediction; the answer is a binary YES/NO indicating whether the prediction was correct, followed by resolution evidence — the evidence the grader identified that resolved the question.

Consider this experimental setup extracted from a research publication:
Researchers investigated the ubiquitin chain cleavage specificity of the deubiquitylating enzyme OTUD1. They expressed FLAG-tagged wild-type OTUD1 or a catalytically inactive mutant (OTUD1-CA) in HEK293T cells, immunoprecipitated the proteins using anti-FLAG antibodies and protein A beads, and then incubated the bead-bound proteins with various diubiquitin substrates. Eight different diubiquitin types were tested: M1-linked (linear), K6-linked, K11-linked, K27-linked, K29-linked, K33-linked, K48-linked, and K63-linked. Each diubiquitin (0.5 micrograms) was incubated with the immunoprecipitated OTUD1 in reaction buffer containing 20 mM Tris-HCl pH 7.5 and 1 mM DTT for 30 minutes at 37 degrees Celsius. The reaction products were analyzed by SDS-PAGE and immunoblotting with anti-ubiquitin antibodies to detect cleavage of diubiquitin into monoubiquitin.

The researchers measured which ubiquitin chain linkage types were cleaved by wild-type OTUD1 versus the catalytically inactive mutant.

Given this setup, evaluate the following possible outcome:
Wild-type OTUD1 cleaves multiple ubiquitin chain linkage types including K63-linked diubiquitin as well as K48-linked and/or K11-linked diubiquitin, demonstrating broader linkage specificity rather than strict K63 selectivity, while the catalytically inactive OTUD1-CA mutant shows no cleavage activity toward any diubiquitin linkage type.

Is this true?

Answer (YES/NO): NO